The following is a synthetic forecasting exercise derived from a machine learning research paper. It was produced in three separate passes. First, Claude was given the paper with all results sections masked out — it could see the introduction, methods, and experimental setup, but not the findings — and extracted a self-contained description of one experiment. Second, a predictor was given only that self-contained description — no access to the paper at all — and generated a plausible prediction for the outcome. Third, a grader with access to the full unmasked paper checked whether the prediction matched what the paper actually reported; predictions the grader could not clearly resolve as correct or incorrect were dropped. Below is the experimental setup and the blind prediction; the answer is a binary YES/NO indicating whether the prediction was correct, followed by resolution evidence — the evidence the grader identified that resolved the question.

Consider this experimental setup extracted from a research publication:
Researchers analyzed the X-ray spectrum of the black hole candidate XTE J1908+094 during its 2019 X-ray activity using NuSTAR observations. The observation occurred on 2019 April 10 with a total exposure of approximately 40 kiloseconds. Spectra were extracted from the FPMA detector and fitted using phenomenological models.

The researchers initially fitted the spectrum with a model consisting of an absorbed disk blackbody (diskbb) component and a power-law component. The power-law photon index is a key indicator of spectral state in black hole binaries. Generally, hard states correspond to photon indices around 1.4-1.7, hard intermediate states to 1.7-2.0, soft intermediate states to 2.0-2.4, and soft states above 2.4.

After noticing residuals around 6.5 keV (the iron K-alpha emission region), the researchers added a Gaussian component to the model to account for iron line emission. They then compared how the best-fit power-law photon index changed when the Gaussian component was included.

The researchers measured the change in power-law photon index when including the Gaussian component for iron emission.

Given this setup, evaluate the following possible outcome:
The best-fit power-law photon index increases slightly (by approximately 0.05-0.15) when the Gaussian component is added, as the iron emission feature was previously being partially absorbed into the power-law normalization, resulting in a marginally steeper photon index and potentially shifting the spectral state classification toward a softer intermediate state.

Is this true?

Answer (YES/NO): NO